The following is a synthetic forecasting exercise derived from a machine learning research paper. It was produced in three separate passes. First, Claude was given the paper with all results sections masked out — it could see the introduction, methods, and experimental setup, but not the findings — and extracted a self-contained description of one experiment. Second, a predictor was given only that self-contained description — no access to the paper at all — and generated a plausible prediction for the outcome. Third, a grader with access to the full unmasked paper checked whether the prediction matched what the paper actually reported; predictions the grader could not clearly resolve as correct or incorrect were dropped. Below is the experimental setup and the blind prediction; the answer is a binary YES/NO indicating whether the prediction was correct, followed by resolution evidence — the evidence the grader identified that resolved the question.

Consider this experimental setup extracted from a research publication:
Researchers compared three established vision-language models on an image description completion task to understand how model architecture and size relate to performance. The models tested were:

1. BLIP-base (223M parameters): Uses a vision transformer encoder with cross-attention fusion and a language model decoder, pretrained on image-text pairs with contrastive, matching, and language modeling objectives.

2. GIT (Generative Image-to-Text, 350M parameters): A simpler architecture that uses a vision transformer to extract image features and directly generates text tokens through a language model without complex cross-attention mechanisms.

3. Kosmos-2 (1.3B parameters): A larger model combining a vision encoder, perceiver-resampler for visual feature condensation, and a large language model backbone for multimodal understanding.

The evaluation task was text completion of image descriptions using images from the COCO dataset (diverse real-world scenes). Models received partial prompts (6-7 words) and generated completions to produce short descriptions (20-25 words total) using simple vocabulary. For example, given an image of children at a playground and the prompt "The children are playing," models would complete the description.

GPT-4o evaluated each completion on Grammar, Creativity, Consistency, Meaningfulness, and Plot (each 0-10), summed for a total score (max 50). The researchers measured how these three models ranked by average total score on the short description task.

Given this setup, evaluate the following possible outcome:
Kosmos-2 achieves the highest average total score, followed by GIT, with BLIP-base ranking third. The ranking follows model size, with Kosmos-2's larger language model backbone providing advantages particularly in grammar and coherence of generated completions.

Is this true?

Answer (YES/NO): NO